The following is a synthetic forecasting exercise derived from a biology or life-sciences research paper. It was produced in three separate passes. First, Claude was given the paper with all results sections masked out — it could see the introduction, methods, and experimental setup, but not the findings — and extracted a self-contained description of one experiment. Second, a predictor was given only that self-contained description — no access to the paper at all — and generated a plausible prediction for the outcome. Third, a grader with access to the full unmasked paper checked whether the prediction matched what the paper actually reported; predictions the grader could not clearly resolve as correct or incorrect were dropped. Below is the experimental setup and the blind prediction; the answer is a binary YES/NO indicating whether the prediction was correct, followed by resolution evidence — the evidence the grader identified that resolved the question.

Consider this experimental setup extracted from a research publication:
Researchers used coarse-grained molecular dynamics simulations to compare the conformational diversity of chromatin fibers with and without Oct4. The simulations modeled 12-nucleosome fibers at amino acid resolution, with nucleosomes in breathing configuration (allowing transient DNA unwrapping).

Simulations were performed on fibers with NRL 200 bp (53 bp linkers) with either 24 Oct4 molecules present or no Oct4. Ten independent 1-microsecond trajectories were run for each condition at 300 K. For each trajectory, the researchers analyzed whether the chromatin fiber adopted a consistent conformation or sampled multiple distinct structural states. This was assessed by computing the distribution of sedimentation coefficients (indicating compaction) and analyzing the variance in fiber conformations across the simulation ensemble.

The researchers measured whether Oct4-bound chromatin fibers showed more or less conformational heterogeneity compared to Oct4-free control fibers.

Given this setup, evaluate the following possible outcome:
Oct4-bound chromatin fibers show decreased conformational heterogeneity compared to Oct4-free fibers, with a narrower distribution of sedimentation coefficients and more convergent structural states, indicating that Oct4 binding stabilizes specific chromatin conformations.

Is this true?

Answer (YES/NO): NO